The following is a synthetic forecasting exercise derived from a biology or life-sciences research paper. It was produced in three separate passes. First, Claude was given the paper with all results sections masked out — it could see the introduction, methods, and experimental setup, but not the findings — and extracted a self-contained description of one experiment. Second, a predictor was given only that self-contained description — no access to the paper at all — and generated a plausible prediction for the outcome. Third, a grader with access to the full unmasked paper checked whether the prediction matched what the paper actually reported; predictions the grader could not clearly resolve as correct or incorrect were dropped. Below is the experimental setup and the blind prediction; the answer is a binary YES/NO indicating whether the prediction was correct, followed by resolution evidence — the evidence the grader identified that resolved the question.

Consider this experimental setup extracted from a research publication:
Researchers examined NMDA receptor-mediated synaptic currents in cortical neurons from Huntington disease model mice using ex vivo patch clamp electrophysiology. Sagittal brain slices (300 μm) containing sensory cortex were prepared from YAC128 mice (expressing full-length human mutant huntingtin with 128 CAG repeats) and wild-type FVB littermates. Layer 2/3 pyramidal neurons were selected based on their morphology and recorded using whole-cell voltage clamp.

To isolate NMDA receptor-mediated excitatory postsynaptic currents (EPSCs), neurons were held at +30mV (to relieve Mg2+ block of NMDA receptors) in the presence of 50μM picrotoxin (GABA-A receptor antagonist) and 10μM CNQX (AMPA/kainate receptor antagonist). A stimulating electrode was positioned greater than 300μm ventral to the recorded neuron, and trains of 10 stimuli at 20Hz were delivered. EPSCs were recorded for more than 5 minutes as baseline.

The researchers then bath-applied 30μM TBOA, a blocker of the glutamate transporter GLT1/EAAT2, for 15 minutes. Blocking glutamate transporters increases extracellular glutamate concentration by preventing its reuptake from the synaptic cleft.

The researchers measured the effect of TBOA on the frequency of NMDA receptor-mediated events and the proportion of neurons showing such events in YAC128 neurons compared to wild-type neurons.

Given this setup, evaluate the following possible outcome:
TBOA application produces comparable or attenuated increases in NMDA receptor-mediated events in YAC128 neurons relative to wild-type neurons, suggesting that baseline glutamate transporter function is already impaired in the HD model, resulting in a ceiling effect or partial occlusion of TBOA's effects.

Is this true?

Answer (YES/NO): NO